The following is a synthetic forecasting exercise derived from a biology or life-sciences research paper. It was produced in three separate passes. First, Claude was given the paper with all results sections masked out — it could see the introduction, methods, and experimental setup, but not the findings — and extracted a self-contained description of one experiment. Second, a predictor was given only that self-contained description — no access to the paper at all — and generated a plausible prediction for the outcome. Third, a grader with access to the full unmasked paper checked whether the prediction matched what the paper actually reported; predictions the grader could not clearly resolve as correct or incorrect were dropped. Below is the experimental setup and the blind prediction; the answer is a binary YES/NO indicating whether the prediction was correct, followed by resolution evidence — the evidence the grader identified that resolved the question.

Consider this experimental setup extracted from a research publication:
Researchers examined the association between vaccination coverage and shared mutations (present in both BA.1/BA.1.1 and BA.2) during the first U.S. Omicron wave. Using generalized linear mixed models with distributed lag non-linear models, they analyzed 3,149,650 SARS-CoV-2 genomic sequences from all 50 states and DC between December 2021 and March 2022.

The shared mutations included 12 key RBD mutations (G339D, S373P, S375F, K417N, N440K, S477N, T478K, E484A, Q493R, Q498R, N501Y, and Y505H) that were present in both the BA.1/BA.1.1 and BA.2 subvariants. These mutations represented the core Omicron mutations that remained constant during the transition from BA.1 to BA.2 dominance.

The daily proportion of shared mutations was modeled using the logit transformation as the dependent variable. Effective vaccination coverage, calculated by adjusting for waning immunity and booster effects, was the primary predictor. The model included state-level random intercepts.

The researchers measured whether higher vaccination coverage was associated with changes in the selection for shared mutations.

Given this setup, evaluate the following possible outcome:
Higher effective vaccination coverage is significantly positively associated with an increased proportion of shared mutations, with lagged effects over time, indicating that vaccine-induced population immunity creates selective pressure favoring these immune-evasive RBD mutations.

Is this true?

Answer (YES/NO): YES